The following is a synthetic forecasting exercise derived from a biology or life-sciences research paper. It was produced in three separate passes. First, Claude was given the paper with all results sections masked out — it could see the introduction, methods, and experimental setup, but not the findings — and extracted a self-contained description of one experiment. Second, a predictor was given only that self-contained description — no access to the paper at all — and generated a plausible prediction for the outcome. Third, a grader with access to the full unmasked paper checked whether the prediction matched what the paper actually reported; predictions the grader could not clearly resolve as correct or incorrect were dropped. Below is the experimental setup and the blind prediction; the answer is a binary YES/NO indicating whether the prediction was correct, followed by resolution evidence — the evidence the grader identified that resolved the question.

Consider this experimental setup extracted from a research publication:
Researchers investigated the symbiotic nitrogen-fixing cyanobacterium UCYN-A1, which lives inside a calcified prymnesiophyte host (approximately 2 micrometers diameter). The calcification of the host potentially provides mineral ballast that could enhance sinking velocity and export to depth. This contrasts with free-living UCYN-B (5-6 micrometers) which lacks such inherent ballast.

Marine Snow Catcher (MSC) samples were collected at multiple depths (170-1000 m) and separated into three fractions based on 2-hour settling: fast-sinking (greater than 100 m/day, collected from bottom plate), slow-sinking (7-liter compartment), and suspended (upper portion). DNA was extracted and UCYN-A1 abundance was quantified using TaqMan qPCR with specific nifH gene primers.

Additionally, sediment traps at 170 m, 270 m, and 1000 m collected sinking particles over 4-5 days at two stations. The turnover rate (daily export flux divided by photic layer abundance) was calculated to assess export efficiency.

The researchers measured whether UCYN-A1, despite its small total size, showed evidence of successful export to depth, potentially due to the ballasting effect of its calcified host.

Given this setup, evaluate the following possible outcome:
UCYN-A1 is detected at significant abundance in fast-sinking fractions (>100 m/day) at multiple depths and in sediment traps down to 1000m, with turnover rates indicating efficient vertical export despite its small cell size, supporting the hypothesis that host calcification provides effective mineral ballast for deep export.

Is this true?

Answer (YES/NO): NO